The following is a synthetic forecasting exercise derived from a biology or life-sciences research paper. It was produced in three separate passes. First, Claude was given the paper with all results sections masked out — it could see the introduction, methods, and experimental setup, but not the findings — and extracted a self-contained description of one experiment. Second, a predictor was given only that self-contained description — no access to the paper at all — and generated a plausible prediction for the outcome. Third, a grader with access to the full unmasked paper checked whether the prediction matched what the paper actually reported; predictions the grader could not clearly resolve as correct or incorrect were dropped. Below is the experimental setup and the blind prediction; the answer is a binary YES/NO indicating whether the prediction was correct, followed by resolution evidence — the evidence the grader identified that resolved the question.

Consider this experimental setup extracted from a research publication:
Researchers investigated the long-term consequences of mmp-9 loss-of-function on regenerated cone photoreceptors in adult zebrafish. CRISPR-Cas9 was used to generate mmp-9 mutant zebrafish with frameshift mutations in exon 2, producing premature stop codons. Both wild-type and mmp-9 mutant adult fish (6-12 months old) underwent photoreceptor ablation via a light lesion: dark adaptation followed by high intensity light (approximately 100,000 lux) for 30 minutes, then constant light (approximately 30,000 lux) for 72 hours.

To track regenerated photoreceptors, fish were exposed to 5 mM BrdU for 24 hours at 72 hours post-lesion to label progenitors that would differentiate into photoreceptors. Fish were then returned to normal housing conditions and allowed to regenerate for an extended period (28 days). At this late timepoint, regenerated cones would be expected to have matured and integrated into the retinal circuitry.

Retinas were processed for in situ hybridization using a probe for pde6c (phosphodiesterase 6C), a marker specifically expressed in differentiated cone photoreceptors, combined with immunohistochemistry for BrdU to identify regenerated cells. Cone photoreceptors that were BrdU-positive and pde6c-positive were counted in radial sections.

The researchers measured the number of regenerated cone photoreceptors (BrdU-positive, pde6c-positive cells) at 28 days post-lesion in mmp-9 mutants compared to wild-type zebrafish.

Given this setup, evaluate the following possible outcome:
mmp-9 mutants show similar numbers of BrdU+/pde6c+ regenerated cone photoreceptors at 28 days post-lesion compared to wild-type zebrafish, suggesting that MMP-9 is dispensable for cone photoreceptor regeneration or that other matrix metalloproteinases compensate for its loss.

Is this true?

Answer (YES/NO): NO